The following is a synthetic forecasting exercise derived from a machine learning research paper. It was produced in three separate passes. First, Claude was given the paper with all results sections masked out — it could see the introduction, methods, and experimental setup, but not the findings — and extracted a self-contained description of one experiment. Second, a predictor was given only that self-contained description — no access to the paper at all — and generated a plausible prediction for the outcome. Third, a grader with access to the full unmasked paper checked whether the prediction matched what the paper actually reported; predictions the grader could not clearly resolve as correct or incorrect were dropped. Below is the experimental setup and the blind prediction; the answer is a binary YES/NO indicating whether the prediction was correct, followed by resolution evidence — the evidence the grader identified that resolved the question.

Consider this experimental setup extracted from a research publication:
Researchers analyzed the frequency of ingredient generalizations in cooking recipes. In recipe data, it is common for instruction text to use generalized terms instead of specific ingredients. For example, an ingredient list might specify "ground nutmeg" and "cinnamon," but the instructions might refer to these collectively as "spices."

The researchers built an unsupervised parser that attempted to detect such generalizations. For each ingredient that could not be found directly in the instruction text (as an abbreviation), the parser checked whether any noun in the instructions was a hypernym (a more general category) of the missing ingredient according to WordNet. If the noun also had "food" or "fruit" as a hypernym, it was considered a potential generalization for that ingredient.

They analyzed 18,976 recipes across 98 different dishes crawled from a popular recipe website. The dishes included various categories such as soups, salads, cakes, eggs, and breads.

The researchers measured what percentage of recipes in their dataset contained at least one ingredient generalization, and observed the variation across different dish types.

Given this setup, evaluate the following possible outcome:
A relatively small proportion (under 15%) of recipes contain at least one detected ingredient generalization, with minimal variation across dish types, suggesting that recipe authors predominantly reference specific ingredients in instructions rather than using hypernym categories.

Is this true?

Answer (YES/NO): NO